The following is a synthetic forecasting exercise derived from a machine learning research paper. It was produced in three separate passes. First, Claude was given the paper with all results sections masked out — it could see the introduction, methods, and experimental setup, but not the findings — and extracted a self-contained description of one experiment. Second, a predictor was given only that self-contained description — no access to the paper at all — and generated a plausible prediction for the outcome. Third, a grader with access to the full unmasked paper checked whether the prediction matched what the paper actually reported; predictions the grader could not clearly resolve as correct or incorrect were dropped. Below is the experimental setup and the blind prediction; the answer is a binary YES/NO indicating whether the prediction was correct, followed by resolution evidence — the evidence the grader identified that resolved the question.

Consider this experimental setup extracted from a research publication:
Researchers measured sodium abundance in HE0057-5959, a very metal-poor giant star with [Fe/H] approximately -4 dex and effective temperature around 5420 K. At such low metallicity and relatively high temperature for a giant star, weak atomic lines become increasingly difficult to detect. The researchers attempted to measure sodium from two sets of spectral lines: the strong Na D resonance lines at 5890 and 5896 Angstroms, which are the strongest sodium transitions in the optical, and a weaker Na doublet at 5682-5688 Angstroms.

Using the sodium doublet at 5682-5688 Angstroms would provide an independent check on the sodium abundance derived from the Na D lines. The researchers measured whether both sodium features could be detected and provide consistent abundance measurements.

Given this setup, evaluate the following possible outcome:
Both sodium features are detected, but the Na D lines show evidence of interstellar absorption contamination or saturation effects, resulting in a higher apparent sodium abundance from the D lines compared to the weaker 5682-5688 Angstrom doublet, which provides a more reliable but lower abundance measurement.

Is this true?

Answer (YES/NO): NO